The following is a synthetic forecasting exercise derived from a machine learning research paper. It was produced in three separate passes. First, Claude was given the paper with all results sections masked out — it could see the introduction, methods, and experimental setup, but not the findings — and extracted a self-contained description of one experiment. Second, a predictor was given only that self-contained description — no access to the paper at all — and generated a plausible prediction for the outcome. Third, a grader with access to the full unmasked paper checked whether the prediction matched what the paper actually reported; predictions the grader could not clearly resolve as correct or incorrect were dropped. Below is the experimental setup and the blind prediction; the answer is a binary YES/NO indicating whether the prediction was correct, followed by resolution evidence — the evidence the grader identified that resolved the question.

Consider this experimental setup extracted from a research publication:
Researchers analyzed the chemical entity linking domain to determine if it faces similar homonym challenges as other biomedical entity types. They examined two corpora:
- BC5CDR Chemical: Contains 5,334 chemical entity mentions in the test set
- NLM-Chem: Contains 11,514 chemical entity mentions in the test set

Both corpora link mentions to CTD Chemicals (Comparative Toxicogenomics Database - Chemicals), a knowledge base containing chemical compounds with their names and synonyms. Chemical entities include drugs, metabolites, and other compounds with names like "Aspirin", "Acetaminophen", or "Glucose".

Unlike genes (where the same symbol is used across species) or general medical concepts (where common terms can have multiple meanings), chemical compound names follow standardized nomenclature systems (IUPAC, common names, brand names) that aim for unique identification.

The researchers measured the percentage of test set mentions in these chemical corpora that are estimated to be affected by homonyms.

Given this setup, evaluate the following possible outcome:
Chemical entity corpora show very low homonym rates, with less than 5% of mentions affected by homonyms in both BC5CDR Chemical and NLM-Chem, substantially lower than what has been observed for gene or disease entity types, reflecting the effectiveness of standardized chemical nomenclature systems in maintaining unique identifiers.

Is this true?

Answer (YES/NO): NO